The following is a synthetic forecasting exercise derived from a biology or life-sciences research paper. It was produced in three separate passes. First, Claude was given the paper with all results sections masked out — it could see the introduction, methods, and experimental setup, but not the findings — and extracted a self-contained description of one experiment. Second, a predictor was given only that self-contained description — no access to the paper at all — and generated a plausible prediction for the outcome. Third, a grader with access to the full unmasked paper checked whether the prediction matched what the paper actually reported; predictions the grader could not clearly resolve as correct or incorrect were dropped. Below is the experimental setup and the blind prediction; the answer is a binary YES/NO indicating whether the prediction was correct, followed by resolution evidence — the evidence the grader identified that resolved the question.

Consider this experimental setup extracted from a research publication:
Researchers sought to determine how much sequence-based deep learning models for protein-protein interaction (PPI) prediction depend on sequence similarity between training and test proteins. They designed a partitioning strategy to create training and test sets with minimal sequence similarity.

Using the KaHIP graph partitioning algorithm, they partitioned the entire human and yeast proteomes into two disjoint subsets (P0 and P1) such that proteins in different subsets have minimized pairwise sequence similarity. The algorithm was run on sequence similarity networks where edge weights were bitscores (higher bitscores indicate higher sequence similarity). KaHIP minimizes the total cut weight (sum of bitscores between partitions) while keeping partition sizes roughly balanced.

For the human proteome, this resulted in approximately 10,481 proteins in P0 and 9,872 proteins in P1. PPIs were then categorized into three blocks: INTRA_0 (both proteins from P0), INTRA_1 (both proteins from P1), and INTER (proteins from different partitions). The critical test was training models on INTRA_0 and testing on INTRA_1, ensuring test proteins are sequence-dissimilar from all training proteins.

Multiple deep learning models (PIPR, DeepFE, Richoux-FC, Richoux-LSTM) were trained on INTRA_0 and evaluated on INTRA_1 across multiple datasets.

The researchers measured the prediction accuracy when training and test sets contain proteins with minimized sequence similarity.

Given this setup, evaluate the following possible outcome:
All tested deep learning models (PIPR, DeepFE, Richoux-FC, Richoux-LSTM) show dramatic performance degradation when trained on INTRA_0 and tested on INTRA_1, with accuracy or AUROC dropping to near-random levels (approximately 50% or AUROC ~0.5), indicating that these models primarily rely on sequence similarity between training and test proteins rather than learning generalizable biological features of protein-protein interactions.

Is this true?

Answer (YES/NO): YES